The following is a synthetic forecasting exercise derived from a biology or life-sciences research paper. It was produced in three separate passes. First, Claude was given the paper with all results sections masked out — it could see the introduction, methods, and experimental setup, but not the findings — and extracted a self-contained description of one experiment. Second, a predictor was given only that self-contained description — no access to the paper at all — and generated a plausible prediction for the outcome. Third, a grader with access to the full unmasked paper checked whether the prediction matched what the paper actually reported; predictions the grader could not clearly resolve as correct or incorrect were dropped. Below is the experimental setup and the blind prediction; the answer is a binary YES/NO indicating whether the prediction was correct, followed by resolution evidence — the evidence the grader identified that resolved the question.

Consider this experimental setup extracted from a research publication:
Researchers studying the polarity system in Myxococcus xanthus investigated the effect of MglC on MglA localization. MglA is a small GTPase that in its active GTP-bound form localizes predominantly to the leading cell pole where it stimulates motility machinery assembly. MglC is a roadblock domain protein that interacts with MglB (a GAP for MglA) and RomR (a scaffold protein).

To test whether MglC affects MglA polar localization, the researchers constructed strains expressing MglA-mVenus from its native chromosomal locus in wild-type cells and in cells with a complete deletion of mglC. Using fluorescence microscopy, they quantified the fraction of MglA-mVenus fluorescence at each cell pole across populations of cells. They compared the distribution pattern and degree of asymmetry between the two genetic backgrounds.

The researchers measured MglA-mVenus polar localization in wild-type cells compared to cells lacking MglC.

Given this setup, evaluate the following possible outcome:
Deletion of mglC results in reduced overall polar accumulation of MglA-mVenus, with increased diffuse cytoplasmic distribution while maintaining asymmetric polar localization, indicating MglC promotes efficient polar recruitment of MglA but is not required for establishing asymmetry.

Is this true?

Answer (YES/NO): YES